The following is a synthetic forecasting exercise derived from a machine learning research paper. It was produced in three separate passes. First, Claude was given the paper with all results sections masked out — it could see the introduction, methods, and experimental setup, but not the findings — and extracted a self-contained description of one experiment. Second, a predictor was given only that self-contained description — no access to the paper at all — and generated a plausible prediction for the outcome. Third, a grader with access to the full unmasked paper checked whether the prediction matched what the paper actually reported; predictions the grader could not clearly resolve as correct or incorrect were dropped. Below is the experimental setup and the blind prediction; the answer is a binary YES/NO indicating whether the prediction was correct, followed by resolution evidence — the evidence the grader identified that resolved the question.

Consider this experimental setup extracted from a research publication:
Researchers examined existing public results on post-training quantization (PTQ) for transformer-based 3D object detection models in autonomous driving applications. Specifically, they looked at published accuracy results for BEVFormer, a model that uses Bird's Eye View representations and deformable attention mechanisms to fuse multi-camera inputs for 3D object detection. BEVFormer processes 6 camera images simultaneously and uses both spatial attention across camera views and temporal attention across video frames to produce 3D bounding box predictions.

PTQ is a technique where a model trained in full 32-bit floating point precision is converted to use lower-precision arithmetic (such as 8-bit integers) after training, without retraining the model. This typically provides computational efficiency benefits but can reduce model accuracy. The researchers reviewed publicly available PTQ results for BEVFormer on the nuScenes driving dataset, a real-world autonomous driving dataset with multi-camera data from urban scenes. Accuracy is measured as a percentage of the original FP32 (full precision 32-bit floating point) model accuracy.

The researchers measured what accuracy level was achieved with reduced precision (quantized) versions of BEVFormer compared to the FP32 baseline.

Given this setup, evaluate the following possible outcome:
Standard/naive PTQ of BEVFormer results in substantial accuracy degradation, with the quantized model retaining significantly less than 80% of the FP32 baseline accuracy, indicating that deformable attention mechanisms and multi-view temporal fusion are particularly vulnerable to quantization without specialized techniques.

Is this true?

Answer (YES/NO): NO